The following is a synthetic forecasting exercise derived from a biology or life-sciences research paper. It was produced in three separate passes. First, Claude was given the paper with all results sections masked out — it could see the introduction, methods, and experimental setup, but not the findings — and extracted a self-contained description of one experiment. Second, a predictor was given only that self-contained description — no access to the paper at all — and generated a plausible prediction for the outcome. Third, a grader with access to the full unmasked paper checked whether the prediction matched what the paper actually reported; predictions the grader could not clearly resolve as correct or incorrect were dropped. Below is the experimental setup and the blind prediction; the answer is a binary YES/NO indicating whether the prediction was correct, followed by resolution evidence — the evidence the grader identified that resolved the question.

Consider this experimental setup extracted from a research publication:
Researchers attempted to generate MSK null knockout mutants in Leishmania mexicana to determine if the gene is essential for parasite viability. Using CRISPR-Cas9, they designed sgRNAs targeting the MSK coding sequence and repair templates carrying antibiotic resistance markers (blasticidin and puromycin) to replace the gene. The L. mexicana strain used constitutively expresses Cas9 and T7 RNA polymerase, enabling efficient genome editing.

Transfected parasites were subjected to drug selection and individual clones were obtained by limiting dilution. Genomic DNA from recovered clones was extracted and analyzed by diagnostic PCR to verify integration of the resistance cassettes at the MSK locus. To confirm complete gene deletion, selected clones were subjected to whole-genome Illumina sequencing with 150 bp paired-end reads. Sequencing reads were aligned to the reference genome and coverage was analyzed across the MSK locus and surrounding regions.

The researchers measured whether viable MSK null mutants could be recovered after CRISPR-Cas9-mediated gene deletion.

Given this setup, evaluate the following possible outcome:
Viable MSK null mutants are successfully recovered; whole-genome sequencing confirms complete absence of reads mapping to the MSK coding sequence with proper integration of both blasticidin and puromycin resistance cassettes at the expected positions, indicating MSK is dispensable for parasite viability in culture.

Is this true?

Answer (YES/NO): NO